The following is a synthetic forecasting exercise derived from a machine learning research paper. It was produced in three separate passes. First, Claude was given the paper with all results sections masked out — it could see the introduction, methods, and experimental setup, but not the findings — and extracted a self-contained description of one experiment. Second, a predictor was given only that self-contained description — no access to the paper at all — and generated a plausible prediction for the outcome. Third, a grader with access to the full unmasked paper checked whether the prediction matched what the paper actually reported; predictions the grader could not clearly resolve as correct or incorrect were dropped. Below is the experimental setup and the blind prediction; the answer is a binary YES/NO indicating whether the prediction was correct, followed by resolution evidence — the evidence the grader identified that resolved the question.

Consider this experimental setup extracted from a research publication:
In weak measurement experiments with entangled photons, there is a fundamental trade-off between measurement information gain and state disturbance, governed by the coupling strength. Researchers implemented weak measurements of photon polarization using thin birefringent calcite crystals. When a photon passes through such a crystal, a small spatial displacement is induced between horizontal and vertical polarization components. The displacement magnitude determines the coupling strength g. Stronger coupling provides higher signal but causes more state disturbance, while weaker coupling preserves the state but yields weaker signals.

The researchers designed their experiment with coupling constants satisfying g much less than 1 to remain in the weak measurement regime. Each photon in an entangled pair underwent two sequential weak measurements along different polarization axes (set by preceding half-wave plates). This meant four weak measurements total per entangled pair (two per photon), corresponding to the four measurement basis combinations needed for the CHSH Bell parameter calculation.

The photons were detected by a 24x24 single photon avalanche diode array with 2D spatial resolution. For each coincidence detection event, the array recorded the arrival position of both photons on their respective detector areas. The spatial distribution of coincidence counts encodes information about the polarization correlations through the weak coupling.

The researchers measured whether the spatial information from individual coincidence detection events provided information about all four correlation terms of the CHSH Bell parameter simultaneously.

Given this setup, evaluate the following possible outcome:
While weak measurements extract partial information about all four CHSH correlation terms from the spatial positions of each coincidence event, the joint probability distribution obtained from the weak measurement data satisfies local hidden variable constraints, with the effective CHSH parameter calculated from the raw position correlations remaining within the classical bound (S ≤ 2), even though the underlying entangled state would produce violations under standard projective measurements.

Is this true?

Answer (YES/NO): NO